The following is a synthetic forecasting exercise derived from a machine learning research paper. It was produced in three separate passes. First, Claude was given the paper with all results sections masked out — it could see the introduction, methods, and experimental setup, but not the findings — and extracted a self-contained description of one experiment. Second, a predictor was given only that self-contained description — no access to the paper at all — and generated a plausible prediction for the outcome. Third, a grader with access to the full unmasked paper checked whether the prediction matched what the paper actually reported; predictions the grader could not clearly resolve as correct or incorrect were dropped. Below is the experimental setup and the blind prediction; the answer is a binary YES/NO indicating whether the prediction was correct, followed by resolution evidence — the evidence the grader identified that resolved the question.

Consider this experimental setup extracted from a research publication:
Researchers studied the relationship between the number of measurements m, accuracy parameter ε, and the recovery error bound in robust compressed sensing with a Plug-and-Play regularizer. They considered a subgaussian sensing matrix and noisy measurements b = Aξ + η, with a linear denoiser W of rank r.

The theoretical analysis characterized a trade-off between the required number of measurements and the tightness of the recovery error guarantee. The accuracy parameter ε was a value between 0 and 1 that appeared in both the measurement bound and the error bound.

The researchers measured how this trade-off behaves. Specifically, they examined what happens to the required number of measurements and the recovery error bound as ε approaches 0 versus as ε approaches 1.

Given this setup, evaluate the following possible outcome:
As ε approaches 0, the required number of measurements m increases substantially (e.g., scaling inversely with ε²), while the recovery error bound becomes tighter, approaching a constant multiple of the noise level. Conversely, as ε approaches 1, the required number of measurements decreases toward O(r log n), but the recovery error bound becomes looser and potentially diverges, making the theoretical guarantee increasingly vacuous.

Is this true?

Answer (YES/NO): NO